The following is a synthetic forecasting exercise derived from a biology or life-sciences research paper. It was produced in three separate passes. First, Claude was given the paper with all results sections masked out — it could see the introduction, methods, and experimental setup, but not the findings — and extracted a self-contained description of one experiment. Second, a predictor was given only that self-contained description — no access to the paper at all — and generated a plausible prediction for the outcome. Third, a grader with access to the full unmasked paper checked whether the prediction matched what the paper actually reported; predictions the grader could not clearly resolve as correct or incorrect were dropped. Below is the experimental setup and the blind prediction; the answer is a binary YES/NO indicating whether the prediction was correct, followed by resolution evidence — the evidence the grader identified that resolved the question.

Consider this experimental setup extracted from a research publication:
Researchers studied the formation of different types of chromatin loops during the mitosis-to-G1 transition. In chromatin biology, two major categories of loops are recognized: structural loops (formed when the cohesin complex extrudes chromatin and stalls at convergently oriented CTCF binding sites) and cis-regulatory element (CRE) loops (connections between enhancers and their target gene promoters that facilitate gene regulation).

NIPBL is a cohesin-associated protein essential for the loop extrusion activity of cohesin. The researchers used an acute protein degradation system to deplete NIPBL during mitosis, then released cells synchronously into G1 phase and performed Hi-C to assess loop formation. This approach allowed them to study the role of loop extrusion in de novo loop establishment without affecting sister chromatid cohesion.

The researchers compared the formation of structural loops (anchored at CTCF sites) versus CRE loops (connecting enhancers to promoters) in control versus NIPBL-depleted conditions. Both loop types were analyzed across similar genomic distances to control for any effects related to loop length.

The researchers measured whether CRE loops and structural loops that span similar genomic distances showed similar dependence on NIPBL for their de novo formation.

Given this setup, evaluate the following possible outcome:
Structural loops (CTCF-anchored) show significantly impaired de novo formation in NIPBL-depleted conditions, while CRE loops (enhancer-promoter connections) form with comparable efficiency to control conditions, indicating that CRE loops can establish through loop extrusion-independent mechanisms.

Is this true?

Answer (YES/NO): YES